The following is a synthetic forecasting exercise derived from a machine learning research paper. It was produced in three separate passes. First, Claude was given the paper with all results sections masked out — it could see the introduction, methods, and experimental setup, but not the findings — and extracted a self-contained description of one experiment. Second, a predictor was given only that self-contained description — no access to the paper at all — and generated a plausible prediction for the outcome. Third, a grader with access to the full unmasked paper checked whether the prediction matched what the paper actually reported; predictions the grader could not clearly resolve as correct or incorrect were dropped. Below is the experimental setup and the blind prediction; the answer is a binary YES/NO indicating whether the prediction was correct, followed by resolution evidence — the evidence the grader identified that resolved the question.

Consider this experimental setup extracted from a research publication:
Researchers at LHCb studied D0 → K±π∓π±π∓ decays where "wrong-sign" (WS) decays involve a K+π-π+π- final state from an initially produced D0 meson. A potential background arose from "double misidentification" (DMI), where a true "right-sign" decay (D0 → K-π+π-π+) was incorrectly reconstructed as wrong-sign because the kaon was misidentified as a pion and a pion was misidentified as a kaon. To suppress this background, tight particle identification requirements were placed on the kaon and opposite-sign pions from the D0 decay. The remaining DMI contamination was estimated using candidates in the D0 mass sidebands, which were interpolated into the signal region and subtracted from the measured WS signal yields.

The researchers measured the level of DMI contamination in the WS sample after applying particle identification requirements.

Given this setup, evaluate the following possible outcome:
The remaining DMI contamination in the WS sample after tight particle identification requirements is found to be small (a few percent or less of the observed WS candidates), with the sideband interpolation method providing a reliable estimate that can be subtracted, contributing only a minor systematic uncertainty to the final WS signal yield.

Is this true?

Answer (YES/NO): NO